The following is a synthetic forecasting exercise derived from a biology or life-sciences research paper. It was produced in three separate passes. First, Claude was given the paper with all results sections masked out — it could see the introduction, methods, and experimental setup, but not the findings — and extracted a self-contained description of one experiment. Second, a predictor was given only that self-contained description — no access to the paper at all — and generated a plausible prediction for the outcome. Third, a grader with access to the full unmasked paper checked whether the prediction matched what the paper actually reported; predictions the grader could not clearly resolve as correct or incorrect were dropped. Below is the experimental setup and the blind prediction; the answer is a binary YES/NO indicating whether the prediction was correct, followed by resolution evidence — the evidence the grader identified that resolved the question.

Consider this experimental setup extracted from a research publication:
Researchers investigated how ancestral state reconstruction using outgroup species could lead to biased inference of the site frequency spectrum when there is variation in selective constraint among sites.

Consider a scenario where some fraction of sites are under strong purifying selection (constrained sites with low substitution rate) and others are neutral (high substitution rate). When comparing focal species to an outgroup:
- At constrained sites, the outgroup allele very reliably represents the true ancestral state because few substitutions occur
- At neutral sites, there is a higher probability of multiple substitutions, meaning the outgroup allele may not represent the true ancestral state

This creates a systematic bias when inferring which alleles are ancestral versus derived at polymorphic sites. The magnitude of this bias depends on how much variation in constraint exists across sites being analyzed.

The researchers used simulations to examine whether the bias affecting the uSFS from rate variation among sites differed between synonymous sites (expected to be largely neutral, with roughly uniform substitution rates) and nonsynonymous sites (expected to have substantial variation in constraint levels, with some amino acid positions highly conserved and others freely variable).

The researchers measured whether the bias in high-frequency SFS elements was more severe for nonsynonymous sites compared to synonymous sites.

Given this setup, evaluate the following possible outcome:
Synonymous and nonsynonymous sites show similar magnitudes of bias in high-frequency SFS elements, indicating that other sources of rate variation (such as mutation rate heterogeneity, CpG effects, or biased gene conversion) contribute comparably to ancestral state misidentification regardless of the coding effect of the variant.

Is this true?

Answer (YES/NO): NO